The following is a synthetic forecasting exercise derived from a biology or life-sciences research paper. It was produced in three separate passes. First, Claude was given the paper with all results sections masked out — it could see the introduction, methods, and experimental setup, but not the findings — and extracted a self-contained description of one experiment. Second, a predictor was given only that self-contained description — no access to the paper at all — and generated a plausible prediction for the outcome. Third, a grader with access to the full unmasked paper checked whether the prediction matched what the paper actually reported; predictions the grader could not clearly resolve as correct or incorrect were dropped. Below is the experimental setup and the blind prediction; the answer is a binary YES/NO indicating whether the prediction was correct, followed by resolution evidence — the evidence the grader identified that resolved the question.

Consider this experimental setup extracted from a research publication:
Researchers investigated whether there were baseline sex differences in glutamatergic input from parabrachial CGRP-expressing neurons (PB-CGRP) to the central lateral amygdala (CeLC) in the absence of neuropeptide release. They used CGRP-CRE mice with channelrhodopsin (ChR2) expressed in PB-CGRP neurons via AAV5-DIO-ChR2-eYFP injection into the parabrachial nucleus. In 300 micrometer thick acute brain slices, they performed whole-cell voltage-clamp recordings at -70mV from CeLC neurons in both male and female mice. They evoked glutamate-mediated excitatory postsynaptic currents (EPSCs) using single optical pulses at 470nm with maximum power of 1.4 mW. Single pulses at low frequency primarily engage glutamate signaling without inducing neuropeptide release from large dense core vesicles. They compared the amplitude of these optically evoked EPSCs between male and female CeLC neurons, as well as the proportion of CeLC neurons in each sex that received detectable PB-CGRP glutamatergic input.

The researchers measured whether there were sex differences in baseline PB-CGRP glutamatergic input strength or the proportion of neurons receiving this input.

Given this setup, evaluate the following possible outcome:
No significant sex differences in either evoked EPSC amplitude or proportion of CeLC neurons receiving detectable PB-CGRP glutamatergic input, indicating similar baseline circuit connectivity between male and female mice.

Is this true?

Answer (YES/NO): YES